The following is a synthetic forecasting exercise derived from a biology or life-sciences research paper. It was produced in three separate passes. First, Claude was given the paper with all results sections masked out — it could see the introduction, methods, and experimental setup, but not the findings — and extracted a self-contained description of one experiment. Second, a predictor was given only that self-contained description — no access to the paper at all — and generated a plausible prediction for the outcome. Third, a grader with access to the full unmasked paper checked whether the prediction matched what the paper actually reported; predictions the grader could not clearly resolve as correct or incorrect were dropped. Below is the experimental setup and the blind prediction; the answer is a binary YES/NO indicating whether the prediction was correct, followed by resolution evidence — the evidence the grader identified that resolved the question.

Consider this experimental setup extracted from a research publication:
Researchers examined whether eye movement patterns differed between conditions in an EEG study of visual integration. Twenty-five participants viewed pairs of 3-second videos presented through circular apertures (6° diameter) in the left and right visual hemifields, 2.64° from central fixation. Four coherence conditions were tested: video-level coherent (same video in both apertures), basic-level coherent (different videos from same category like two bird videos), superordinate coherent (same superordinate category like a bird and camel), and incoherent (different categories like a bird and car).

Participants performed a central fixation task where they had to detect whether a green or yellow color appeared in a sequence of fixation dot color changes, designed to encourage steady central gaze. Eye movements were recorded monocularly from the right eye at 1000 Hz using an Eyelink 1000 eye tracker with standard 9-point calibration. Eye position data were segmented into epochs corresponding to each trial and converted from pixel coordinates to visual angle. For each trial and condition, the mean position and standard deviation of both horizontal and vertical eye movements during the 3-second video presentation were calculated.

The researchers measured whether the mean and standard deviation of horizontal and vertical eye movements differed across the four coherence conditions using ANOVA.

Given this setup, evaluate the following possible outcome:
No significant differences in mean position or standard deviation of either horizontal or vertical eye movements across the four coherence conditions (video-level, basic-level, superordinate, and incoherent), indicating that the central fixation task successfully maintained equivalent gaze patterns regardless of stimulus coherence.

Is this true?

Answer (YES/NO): YES